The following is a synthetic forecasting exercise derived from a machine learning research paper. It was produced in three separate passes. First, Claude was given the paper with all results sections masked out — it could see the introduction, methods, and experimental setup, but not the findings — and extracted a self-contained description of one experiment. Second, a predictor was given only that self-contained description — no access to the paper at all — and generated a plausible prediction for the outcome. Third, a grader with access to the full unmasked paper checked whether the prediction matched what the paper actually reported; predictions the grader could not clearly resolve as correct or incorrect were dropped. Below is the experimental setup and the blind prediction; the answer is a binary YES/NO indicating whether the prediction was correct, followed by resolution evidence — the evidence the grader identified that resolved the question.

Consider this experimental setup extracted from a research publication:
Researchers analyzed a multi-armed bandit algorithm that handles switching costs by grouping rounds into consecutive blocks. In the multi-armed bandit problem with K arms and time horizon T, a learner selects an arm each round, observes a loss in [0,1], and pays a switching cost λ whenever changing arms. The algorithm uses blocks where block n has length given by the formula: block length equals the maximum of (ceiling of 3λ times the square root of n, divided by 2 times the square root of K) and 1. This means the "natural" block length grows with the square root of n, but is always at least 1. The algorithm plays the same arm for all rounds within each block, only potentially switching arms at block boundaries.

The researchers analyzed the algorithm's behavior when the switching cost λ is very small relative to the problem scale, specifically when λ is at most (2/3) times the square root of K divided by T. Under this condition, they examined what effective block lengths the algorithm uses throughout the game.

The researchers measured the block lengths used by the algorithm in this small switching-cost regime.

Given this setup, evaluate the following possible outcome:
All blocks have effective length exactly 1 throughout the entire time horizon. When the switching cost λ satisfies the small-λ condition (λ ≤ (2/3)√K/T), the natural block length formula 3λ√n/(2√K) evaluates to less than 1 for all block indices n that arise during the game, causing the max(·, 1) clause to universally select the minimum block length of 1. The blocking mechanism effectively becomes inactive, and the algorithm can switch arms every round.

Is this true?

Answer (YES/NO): YES